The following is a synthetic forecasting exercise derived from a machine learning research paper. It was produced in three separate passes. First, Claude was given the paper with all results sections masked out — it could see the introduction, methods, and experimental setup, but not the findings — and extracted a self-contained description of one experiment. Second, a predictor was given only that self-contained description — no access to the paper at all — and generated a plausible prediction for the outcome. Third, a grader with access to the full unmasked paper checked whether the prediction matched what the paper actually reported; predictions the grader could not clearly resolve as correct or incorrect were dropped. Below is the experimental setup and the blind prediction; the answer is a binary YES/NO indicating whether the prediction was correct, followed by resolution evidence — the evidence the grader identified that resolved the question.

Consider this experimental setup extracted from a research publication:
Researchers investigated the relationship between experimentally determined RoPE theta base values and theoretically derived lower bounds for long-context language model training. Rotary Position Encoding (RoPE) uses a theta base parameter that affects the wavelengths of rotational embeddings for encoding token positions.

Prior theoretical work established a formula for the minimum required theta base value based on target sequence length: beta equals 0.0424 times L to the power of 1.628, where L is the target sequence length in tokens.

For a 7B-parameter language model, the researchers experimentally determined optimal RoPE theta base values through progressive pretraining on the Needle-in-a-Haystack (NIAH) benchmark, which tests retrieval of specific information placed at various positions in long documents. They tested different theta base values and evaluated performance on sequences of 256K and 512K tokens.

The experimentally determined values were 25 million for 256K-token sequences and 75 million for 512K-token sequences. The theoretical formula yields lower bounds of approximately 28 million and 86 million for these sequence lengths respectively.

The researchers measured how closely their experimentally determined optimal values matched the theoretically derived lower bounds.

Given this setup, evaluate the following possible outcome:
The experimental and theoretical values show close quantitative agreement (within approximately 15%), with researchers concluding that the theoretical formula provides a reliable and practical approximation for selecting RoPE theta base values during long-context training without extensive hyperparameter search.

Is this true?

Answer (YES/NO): NO